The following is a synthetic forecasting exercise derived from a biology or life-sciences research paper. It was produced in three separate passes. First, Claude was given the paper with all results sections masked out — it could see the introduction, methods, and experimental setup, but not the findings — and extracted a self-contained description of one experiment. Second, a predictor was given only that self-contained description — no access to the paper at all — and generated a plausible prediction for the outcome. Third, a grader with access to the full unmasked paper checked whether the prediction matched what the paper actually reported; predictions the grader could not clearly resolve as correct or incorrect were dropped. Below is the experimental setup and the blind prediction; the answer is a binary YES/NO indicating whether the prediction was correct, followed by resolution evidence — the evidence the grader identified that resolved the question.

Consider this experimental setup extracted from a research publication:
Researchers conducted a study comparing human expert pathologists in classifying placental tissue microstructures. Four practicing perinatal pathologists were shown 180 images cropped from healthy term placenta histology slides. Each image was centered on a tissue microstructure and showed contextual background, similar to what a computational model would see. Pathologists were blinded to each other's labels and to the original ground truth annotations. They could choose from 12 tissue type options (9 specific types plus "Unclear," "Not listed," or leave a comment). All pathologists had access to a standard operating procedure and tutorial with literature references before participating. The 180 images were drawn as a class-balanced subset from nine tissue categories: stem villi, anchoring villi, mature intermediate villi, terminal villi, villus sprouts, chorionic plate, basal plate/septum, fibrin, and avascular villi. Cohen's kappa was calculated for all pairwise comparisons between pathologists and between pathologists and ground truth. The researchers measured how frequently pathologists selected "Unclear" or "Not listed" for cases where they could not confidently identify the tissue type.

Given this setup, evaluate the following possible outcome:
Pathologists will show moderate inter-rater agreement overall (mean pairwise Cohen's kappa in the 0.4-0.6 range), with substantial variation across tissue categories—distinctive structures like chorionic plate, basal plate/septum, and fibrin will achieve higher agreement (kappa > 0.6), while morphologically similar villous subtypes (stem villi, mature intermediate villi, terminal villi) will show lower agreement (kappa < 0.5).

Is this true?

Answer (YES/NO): NO